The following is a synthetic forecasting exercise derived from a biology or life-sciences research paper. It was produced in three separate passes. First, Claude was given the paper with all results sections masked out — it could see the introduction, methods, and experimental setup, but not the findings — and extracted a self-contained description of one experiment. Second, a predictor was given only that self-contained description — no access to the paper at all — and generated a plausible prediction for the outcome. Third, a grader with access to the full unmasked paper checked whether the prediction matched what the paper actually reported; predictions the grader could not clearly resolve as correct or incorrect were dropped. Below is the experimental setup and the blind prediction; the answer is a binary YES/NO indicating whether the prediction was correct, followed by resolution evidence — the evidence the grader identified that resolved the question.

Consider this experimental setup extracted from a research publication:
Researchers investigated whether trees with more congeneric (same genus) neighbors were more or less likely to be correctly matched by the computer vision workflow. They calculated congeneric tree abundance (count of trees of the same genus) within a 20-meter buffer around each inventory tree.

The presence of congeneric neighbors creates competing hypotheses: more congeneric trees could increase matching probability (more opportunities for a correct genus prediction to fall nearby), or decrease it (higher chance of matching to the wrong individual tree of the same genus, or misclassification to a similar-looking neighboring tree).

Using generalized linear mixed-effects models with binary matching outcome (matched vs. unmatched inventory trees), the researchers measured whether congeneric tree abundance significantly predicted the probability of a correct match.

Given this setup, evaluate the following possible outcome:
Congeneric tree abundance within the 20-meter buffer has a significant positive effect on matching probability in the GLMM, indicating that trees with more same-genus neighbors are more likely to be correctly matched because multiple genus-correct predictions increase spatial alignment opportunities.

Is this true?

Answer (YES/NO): YES